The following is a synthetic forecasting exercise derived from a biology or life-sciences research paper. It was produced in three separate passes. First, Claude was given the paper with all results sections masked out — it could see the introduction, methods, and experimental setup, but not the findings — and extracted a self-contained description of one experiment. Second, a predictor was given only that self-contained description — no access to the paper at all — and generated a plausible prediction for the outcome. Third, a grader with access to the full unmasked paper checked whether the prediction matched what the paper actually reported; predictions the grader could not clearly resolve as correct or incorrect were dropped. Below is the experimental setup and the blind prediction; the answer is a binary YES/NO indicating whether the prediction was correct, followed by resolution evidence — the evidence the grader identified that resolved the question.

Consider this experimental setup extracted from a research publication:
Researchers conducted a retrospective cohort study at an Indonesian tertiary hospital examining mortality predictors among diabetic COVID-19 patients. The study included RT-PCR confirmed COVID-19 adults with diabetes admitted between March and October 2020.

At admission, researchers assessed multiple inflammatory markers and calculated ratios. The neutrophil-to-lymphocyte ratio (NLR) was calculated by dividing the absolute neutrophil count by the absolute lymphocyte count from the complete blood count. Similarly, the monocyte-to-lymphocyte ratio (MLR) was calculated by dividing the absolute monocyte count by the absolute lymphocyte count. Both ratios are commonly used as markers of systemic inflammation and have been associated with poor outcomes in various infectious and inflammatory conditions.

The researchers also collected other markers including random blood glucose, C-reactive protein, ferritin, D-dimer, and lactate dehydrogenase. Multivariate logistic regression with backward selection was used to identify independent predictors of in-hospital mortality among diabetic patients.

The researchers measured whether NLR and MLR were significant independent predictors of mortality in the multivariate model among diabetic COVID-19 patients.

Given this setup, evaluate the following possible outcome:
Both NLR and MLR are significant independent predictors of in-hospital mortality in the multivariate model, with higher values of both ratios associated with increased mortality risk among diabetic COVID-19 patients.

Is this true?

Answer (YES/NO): NO